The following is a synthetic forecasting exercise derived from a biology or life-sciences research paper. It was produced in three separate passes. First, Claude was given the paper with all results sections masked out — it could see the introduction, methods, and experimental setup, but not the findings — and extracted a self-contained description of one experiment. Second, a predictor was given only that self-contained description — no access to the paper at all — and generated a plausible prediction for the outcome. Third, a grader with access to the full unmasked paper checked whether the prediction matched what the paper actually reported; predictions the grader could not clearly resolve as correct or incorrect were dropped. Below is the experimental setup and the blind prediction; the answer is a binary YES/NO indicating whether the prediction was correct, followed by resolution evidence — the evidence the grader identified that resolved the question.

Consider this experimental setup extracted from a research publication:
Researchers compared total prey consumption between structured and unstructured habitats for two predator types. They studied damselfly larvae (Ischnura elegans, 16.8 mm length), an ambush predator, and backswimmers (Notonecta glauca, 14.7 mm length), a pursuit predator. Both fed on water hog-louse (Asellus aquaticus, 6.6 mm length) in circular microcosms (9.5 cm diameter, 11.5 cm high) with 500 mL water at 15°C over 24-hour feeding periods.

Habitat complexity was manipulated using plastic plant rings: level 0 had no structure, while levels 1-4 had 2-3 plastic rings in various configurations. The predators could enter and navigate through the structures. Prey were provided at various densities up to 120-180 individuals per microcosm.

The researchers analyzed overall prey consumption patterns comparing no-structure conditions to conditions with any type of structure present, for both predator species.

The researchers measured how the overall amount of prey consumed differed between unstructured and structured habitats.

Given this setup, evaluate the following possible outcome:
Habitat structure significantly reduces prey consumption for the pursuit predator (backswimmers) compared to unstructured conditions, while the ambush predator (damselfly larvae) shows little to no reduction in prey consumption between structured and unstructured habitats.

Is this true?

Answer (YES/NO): NO